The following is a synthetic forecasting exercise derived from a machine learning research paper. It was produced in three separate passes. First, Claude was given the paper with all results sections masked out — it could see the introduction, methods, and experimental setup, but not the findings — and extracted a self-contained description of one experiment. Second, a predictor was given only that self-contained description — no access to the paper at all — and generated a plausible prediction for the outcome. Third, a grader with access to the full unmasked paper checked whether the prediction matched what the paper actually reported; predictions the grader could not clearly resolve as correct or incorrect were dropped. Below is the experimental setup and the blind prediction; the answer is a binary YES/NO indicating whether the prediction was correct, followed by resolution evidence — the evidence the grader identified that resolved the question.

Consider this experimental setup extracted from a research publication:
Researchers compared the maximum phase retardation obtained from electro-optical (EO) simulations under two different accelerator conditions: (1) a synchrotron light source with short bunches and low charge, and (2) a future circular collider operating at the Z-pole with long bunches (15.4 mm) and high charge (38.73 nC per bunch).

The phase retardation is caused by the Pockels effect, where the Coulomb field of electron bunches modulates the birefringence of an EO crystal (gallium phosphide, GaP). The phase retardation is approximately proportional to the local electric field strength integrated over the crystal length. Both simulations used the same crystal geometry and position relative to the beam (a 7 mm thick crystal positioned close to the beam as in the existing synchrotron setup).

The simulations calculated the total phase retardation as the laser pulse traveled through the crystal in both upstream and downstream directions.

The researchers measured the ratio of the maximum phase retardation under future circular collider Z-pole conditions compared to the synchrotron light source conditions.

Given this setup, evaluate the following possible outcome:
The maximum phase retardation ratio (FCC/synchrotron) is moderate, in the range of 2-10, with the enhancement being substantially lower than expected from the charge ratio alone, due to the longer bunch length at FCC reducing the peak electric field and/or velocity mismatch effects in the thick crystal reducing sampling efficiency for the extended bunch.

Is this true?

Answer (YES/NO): NO